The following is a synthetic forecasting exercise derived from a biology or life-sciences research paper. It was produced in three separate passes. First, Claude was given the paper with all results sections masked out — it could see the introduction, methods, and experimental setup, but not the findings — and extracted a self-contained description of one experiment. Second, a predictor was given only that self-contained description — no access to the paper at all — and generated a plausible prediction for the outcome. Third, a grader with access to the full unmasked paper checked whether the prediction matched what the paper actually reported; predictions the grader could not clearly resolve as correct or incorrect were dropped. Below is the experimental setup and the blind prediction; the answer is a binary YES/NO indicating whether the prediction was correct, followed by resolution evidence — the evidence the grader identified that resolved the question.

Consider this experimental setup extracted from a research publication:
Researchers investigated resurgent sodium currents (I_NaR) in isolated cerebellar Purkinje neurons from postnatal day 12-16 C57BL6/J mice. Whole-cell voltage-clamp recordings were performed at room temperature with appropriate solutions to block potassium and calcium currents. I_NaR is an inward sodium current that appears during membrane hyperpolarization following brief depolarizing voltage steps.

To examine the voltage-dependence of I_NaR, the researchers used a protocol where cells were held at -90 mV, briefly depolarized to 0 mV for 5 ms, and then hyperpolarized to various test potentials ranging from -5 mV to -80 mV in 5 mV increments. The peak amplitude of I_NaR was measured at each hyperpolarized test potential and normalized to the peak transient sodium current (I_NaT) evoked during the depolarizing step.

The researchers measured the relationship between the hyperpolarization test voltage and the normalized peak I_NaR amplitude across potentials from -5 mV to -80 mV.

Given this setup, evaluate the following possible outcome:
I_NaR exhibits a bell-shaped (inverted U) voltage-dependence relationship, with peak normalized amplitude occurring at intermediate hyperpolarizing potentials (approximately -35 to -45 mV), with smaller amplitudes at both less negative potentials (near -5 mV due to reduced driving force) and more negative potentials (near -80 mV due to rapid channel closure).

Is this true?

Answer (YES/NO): YES